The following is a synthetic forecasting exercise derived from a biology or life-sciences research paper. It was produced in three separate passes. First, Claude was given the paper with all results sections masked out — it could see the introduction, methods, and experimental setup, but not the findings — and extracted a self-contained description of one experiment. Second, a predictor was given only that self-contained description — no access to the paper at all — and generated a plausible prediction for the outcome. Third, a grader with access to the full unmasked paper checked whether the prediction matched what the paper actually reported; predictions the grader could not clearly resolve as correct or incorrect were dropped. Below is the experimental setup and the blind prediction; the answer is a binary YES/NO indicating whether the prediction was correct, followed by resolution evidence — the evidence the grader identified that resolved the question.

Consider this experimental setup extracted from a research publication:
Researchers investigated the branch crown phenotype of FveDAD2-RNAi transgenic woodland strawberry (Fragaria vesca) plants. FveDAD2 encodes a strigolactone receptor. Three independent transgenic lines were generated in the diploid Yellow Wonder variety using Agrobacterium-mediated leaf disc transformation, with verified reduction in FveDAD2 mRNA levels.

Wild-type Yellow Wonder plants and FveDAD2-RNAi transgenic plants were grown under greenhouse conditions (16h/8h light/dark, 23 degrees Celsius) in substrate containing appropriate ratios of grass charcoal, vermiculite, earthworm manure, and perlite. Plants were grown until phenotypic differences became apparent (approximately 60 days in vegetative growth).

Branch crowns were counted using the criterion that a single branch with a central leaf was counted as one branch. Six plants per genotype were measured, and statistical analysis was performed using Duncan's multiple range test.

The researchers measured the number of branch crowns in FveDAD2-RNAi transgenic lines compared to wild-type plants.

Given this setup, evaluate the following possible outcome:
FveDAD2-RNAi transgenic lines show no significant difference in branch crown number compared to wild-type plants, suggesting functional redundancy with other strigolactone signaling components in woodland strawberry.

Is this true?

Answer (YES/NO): NO